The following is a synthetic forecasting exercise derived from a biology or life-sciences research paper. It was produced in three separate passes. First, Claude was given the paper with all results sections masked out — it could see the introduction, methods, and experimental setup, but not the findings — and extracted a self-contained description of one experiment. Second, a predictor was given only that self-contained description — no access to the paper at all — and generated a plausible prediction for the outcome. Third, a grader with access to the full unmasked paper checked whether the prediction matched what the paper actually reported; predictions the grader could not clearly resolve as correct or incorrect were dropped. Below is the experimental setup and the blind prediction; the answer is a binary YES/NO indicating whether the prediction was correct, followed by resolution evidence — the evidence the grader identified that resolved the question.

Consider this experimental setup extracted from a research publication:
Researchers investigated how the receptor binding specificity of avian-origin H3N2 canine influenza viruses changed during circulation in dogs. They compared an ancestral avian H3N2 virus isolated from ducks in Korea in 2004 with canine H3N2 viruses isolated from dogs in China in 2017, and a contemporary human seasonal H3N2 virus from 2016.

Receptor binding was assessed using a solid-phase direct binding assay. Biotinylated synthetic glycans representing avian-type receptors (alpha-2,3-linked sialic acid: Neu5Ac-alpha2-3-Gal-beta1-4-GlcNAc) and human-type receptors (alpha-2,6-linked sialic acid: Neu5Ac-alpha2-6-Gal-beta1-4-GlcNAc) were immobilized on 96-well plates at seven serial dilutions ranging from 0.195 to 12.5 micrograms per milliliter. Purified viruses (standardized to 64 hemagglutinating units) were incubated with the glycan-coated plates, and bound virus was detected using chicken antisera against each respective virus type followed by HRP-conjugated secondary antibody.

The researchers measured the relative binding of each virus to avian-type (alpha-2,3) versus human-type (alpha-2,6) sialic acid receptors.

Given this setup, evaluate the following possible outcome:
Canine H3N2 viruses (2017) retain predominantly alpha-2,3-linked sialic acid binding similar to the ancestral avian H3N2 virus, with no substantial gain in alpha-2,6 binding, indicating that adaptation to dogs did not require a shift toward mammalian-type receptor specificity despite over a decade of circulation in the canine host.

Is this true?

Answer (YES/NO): NO